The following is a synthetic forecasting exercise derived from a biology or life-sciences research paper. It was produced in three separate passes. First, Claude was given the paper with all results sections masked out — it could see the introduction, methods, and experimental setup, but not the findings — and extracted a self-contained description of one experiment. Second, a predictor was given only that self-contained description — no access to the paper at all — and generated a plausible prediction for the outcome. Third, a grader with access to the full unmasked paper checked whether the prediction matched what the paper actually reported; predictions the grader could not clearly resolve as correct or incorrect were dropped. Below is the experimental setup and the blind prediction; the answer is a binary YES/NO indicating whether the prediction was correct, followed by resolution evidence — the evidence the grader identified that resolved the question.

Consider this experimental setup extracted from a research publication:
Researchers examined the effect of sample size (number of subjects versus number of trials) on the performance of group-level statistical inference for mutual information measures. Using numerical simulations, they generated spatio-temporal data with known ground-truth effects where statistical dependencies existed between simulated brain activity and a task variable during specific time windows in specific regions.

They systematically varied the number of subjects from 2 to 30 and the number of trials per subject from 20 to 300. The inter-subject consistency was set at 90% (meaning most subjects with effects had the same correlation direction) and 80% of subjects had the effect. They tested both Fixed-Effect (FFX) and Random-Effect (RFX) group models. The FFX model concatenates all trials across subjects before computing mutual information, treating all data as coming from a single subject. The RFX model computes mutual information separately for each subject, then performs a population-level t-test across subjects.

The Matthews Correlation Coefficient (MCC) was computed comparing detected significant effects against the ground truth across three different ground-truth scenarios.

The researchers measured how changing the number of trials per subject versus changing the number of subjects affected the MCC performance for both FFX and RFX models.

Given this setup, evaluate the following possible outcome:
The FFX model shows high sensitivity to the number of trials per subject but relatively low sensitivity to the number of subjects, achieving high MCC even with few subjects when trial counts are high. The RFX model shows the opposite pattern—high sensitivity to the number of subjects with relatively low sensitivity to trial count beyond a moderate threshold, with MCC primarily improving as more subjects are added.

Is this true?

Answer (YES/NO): NO